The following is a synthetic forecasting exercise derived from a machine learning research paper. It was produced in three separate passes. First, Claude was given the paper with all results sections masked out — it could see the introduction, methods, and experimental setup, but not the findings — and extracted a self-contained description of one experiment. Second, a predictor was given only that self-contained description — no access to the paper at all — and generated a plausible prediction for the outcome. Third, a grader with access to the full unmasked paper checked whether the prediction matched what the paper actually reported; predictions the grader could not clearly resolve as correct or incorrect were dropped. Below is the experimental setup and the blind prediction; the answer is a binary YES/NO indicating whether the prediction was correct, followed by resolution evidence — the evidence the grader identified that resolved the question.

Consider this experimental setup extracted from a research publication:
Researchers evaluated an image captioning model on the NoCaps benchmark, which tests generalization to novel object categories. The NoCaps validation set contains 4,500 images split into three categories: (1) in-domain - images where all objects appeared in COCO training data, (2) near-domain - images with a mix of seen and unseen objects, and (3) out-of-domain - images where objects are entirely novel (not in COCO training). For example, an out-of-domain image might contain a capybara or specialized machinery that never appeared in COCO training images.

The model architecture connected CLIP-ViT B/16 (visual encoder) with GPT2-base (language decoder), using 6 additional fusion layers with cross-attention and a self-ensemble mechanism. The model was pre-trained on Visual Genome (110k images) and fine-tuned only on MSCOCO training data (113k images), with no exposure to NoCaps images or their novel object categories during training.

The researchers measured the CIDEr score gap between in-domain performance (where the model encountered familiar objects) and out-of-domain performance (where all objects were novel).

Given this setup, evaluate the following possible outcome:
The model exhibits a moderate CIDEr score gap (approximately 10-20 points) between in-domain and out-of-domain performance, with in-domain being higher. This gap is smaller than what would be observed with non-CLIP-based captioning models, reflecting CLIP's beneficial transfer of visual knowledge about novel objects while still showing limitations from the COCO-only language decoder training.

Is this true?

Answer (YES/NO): NO